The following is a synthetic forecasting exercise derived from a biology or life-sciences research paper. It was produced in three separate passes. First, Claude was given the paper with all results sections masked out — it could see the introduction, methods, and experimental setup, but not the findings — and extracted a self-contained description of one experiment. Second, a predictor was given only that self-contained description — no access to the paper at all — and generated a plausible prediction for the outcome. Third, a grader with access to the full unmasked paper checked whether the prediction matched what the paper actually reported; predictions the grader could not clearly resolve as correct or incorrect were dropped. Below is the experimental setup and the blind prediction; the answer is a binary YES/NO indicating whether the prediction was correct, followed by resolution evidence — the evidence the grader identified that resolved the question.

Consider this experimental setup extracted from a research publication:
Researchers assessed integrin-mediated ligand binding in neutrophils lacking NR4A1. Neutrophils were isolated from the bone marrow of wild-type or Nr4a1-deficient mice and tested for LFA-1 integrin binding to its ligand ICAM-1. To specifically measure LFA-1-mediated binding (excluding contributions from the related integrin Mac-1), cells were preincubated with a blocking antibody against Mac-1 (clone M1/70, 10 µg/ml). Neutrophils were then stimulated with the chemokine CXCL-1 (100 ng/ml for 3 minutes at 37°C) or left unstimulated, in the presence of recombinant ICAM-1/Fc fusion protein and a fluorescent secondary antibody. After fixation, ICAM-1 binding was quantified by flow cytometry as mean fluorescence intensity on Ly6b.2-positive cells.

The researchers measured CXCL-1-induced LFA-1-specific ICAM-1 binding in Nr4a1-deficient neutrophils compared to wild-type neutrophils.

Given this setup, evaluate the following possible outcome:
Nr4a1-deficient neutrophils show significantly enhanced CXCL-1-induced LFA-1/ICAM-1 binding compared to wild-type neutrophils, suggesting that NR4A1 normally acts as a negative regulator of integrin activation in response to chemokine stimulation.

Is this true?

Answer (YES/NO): NO